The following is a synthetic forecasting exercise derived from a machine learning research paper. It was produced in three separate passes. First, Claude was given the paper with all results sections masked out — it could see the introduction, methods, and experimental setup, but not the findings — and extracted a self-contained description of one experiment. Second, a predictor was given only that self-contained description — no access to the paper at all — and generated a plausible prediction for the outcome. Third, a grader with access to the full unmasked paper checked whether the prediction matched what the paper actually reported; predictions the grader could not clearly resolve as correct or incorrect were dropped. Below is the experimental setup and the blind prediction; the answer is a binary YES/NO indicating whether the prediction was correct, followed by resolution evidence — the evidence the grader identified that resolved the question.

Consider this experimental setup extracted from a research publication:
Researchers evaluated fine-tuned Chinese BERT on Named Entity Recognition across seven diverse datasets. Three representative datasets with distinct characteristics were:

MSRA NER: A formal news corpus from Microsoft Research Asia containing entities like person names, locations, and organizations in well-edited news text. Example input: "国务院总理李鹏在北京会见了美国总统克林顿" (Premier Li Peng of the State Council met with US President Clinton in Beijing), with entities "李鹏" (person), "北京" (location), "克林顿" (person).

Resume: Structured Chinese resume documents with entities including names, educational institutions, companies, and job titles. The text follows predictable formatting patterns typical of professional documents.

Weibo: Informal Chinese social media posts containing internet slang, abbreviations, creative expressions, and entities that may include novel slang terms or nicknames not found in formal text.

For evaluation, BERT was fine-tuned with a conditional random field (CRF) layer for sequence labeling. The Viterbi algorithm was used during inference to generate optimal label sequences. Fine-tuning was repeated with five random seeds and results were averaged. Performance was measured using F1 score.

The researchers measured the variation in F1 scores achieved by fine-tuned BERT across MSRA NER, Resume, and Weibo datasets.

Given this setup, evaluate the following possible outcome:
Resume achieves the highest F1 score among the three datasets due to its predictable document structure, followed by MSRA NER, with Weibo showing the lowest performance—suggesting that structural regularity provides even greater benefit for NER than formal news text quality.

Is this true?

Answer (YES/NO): NO